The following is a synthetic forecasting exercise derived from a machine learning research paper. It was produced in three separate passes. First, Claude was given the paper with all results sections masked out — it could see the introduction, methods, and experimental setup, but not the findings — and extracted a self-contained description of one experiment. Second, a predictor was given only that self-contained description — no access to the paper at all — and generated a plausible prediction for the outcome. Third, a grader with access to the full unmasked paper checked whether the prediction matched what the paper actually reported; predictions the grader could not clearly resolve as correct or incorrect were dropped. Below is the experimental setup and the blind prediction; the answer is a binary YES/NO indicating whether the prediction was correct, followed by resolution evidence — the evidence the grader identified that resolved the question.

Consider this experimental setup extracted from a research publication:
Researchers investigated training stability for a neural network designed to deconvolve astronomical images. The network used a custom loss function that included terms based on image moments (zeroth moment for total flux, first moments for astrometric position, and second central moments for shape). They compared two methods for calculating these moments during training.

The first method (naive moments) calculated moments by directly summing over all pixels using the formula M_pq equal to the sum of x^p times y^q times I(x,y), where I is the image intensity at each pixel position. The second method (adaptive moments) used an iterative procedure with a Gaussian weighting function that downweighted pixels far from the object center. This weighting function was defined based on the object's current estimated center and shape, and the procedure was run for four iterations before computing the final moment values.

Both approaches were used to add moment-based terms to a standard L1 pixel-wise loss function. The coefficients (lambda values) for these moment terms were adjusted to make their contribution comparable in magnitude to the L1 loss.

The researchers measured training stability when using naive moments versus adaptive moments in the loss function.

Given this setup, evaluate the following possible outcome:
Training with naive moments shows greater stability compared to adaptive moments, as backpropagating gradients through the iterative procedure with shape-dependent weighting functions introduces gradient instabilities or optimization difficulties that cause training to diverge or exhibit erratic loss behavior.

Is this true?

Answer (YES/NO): NO